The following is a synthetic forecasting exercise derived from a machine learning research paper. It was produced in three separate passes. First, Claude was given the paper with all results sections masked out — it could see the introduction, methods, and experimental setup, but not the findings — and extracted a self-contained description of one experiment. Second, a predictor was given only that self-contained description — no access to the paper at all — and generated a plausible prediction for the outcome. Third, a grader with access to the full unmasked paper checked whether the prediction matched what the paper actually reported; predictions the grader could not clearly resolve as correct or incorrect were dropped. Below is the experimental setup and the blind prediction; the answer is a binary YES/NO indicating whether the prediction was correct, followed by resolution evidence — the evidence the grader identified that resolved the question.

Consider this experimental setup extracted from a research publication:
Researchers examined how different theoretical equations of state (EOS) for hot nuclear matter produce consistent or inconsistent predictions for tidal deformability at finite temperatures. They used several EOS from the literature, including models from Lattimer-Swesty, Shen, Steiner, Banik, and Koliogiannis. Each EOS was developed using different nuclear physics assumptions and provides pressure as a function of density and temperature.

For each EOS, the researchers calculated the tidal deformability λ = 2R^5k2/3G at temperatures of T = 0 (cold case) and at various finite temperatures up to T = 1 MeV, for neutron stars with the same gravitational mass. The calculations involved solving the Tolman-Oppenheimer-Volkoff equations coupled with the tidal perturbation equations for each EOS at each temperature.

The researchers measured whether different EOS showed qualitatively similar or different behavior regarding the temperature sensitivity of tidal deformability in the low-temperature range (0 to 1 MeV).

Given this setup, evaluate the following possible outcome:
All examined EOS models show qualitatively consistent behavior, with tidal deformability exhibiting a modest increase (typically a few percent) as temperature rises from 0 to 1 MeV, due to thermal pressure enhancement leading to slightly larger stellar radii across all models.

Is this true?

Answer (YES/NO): NO